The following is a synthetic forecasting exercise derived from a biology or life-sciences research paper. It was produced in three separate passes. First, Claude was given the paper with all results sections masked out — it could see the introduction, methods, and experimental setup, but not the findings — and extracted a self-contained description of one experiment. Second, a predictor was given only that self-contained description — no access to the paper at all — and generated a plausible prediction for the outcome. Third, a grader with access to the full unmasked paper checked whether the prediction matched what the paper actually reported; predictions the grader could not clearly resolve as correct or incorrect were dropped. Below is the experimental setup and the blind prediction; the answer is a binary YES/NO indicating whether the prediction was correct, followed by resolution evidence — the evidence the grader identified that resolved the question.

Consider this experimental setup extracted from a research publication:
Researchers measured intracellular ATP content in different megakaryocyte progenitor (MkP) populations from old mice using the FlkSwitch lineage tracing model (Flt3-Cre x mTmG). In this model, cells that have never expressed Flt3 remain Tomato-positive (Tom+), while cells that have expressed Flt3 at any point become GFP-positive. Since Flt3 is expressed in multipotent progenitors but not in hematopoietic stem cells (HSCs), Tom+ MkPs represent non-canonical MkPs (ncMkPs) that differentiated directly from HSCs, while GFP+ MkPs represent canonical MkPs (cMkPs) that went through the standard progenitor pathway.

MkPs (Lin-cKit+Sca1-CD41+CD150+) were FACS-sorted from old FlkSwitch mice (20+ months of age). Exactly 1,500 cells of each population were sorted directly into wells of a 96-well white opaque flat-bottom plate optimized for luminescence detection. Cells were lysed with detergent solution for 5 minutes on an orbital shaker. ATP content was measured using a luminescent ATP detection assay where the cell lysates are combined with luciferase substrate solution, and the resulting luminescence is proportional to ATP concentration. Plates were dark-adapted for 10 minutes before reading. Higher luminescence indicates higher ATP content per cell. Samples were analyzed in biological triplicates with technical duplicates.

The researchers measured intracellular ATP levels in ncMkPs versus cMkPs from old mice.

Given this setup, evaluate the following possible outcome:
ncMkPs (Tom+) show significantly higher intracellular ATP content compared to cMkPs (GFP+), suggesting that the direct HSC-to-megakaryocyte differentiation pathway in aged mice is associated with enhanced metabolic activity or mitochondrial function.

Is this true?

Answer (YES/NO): YES